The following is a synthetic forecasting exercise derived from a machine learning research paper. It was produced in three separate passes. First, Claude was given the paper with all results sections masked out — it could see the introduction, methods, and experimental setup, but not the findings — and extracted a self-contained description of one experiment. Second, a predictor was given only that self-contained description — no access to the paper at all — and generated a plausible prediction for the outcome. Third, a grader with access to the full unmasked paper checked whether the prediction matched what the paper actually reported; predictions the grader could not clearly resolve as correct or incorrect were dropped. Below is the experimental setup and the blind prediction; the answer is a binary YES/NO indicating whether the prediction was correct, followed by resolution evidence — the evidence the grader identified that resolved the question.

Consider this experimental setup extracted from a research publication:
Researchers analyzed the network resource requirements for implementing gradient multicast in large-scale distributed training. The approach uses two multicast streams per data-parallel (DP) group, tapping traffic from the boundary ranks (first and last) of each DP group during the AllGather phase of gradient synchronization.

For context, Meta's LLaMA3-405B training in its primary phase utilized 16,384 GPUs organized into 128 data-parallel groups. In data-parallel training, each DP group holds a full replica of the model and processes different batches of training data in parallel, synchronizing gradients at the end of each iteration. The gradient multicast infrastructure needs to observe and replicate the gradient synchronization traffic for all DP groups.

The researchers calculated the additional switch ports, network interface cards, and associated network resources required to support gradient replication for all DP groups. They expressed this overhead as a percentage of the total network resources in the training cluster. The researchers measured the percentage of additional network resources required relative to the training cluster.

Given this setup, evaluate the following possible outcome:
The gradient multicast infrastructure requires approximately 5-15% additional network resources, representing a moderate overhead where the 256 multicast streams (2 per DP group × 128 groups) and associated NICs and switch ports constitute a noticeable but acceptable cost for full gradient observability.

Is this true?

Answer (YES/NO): NO